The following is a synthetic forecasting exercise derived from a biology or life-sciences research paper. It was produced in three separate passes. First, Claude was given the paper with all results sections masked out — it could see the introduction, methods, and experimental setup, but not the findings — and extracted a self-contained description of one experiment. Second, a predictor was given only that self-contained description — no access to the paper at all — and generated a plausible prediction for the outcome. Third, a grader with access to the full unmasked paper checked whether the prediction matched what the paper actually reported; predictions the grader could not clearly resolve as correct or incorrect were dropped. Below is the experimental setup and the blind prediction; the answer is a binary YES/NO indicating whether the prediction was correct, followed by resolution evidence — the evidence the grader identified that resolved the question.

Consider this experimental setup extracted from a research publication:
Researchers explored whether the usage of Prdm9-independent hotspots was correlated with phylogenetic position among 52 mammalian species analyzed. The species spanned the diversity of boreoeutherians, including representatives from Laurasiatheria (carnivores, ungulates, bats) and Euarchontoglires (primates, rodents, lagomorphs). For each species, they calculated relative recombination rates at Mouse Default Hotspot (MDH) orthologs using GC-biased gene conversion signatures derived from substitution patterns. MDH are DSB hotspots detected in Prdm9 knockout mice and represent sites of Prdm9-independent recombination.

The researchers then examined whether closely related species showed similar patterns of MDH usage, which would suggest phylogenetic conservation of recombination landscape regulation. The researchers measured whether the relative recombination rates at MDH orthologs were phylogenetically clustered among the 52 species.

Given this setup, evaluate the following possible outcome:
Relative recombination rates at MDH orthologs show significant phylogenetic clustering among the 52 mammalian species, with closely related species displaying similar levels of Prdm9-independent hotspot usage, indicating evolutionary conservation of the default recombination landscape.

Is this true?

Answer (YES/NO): NO